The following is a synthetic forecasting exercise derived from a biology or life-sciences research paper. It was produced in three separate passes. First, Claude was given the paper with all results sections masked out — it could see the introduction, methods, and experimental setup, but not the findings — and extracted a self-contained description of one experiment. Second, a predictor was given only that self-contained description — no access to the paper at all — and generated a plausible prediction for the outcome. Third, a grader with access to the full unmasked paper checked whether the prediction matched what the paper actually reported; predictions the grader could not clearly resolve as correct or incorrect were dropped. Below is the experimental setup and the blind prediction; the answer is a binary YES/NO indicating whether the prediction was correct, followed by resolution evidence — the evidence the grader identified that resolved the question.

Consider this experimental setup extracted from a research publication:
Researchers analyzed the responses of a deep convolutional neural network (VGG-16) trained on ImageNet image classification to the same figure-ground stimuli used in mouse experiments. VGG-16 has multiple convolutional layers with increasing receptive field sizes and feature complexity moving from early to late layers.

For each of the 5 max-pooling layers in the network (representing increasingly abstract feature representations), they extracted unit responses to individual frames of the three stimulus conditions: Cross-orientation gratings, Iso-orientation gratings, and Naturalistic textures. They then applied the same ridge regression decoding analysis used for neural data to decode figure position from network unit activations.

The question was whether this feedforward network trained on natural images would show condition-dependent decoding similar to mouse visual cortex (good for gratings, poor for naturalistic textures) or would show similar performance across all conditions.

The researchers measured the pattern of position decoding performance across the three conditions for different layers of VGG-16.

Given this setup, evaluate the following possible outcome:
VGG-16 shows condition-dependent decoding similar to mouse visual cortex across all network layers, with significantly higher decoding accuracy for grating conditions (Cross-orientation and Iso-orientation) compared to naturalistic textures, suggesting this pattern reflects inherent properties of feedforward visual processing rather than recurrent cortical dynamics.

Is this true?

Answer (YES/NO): NO